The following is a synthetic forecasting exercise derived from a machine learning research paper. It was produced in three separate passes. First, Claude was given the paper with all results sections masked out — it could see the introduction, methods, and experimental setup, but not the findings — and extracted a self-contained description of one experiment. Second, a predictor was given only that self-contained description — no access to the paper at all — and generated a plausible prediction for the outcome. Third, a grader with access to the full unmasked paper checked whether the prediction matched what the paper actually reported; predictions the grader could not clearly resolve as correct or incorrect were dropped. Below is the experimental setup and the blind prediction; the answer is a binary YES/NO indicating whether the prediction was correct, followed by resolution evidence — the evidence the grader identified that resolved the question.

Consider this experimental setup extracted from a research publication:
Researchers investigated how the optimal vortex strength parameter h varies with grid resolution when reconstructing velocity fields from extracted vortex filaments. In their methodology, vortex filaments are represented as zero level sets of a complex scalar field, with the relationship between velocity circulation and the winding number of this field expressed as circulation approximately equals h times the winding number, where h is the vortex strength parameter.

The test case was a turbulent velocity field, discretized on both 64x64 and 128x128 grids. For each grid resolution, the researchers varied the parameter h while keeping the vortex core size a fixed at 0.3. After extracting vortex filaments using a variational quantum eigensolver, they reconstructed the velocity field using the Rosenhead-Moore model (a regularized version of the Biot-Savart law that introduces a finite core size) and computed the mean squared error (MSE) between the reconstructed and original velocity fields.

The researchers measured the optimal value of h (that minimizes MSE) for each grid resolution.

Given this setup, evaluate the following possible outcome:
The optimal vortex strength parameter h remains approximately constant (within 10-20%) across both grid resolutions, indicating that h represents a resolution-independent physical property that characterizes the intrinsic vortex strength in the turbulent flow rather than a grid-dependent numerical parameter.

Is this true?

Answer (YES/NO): NO